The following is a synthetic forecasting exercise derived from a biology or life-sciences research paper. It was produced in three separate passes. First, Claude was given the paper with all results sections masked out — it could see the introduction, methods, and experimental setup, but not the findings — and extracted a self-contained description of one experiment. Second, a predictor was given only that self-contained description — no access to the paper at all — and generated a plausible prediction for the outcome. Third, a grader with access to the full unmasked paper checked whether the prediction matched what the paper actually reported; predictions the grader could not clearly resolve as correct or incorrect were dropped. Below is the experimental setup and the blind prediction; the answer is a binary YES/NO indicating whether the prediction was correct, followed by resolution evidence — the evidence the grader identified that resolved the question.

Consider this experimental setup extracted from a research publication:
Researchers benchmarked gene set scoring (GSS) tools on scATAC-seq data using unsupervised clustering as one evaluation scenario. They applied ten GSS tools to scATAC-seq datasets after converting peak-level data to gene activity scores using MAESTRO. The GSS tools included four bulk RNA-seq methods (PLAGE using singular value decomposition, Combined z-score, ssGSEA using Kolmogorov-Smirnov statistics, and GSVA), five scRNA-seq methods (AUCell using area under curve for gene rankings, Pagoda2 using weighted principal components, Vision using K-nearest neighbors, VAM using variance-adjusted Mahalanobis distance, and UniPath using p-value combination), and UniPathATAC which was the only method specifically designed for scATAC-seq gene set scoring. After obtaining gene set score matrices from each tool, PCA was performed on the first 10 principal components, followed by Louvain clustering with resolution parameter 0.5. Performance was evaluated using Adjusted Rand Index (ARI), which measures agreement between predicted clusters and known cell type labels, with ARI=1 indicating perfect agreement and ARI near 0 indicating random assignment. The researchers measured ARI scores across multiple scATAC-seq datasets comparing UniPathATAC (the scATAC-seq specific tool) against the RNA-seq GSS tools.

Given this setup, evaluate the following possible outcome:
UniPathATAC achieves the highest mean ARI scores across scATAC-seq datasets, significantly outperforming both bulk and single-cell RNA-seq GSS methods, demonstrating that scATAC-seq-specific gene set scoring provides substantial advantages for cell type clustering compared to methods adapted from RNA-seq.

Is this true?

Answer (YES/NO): NO